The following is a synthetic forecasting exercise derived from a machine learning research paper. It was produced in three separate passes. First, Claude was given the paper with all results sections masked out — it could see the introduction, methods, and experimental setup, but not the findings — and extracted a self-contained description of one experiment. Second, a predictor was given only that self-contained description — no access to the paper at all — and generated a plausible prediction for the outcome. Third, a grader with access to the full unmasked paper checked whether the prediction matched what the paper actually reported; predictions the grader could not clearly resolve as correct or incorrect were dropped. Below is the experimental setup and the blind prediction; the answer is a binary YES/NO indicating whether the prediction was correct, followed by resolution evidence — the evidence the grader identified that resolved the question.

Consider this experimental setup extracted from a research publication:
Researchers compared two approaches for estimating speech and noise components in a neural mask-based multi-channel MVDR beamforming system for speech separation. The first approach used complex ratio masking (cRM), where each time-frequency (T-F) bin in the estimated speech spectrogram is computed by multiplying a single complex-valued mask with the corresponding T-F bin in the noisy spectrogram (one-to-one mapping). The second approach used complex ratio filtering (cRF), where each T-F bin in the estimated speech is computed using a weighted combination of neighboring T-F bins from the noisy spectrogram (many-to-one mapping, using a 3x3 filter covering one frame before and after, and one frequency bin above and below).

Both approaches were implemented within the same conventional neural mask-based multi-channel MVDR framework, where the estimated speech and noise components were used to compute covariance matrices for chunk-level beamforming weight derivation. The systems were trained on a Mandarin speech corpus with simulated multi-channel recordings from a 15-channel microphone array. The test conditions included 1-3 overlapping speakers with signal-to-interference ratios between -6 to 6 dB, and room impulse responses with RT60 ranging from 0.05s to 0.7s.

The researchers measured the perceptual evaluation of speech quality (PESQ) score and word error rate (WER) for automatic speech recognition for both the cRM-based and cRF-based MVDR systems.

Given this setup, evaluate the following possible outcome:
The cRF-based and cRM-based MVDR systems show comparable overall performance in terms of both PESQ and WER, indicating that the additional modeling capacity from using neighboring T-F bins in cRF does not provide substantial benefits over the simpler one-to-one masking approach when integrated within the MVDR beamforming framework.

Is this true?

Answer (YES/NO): NO